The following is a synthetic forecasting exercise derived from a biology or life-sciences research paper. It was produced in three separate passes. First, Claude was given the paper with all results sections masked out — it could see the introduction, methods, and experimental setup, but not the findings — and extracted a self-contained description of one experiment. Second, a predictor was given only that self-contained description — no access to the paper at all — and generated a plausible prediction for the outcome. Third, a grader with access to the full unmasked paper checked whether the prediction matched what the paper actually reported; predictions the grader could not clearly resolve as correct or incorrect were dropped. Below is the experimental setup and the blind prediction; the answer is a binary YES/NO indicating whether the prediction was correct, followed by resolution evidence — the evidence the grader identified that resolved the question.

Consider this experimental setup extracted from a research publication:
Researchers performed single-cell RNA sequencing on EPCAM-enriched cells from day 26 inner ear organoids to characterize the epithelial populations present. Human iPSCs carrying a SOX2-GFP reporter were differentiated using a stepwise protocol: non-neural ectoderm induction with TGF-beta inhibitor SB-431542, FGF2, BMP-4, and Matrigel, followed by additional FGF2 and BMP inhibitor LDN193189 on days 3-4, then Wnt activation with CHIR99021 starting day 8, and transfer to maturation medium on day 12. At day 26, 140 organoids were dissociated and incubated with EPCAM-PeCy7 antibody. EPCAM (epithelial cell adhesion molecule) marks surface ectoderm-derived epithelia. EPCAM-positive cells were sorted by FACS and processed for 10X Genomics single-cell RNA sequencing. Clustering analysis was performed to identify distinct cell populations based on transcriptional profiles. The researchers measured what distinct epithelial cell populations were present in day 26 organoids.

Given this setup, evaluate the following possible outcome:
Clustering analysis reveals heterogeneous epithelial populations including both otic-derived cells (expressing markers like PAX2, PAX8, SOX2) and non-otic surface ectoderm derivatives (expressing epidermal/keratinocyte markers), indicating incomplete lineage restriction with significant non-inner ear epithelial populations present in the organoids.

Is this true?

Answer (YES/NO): YES